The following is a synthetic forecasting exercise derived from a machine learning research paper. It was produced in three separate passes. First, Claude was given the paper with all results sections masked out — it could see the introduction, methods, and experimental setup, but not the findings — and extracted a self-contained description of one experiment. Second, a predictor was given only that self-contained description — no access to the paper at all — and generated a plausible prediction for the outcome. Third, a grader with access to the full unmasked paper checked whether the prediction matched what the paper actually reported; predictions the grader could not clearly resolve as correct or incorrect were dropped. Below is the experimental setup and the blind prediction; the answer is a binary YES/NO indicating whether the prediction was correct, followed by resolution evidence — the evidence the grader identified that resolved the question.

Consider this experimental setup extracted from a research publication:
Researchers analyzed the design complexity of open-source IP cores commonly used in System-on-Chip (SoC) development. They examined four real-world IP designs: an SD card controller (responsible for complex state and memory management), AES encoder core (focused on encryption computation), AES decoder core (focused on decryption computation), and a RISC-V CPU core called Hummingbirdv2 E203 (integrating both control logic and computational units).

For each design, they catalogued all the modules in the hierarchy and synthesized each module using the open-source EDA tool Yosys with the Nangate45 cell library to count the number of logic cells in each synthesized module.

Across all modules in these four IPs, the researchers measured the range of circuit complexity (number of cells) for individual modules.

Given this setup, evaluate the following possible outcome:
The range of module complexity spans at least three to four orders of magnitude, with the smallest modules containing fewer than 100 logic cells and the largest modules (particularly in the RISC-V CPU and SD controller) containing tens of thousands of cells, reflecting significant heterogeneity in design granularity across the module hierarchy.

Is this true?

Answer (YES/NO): NO